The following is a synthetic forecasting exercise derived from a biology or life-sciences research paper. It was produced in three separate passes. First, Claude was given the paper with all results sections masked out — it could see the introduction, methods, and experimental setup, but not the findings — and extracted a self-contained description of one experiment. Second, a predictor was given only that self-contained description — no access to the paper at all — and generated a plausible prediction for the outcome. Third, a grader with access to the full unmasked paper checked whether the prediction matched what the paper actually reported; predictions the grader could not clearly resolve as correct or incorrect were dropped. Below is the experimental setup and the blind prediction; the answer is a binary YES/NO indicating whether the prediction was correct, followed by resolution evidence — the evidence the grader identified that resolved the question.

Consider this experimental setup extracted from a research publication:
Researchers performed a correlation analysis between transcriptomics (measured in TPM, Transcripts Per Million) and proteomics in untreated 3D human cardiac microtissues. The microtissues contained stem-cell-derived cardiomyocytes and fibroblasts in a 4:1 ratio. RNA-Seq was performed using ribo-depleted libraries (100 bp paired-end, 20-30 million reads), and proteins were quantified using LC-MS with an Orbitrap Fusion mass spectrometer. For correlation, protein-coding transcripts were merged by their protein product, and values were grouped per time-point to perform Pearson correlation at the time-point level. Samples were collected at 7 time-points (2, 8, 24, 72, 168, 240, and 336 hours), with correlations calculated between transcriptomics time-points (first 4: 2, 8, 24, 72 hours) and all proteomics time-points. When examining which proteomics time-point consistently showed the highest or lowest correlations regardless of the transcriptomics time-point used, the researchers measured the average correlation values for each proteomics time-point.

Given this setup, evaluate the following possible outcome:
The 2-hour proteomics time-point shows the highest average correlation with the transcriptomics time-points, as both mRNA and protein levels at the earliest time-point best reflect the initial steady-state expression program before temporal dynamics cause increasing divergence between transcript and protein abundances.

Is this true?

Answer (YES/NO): NO